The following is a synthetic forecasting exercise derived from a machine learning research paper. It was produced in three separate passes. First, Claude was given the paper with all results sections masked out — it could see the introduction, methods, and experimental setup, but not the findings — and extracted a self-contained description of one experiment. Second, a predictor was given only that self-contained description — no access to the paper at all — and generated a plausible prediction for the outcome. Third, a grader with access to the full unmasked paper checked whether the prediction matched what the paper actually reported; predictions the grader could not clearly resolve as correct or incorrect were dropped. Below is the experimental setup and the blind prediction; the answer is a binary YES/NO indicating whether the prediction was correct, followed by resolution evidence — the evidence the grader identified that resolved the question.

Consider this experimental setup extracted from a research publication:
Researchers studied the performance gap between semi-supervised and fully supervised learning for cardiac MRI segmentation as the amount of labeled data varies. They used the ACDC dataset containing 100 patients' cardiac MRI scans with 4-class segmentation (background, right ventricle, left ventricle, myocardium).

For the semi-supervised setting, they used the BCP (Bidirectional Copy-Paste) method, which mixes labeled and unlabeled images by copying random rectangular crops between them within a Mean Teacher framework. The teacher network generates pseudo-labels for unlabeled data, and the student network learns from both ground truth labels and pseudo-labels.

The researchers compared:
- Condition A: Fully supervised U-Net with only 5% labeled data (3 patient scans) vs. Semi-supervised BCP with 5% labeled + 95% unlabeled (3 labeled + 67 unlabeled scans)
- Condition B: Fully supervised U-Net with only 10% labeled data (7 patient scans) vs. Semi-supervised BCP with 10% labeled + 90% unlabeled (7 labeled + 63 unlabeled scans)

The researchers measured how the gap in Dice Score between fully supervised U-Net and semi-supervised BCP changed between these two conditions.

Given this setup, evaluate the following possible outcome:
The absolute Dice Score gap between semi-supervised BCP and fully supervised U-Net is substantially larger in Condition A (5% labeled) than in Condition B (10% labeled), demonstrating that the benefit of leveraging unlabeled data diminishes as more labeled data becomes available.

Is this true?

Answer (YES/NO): YES